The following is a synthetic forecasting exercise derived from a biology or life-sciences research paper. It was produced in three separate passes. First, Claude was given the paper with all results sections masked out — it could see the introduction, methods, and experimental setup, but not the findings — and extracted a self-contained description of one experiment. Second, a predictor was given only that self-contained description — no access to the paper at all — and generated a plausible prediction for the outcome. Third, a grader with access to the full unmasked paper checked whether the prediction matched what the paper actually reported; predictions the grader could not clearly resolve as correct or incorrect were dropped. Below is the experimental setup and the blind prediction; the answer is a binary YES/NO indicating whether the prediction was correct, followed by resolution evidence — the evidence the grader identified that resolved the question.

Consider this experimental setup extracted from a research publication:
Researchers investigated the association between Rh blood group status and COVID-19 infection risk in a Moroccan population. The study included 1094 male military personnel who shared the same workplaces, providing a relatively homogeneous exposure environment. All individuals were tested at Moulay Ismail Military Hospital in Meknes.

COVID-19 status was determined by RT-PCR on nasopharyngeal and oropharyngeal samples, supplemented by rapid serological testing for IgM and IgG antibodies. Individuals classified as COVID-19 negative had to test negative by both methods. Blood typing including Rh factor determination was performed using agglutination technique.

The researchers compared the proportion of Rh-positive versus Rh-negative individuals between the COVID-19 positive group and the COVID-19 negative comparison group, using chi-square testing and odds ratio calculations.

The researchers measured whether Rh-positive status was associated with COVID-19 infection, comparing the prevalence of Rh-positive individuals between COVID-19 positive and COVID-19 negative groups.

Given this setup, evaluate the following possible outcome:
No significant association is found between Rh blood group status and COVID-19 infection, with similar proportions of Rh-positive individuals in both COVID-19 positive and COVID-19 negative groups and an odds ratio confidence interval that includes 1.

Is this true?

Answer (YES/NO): YES